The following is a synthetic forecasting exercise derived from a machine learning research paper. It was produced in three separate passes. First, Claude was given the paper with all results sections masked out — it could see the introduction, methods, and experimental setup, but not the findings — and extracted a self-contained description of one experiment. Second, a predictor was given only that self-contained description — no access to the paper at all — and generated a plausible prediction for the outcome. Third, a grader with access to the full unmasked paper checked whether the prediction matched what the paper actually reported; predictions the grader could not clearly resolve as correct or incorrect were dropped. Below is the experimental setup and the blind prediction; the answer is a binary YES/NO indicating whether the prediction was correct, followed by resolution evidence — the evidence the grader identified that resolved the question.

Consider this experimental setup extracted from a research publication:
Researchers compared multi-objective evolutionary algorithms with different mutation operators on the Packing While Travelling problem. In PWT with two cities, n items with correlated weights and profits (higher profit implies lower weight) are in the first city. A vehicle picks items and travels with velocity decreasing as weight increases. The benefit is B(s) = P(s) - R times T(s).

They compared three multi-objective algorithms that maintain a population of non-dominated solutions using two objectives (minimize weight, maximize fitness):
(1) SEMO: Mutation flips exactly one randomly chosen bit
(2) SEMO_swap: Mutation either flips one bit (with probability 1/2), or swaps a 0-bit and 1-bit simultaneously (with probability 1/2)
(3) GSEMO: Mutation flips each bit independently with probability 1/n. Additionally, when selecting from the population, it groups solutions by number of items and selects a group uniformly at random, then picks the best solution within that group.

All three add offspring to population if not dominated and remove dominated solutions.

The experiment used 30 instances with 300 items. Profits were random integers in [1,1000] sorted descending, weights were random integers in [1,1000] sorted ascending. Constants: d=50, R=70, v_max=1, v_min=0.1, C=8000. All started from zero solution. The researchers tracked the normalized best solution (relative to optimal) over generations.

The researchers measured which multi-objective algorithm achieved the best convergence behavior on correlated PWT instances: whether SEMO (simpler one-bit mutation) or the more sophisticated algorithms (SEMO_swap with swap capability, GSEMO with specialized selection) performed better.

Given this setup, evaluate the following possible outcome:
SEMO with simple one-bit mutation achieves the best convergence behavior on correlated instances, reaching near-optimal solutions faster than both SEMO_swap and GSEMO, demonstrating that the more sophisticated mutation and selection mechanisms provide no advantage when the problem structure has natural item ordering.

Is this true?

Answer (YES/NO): YES